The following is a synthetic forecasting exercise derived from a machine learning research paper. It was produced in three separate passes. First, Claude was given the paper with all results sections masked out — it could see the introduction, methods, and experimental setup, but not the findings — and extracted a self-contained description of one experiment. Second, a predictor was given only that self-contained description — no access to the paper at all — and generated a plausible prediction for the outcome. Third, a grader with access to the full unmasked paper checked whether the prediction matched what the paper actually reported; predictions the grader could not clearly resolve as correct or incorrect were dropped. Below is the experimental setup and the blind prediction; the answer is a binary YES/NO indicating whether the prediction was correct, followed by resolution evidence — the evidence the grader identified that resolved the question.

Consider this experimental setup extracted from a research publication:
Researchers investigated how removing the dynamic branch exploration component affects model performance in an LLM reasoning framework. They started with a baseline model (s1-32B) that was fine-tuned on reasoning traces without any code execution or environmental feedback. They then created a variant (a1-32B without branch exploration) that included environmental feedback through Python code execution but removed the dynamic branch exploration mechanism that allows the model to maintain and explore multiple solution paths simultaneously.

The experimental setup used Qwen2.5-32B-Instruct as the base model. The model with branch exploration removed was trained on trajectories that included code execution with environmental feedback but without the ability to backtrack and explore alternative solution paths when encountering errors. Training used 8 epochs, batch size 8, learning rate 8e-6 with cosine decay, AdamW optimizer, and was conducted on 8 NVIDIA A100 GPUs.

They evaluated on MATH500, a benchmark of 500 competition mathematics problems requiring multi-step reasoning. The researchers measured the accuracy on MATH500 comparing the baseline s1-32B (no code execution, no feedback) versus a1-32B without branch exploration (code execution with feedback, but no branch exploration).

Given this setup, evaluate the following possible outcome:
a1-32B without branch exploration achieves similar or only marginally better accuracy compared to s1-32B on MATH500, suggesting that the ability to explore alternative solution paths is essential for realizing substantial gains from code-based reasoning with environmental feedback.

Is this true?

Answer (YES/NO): NO